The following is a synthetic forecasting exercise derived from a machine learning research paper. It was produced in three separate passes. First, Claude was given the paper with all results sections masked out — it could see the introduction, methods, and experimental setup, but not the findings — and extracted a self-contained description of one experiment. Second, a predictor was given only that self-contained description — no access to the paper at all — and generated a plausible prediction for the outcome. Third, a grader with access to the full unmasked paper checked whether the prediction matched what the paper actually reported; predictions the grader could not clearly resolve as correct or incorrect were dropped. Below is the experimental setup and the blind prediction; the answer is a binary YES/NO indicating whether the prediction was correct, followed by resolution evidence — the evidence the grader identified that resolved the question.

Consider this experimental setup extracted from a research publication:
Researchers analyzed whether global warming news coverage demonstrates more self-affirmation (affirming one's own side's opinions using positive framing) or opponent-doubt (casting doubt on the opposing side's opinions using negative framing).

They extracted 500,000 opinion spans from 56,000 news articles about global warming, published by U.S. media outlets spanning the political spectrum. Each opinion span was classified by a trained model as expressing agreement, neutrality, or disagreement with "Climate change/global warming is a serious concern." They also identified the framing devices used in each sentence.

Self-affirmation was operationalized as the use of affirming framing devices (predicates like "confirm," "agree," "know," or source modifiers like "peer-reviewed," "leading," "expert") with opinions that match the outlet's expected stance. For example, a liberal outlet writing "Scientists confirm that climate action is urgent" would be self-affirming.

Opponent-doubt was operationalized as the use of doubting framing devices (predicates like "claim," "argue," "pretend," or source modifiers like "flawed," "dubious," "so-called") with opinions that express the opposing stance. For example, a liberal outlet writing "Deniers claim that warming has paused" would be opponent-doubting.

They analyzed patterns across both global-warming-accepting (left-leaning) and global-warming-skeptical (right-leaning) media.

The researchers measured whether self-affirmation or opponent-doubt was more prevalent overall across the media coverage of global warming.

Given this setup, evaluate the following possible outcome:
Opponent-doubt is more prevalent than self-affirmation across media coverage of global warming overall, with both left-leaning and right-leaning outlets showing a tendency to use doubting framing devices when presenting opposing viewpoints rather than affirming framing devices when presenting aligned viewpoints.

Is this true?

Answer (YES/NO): NO